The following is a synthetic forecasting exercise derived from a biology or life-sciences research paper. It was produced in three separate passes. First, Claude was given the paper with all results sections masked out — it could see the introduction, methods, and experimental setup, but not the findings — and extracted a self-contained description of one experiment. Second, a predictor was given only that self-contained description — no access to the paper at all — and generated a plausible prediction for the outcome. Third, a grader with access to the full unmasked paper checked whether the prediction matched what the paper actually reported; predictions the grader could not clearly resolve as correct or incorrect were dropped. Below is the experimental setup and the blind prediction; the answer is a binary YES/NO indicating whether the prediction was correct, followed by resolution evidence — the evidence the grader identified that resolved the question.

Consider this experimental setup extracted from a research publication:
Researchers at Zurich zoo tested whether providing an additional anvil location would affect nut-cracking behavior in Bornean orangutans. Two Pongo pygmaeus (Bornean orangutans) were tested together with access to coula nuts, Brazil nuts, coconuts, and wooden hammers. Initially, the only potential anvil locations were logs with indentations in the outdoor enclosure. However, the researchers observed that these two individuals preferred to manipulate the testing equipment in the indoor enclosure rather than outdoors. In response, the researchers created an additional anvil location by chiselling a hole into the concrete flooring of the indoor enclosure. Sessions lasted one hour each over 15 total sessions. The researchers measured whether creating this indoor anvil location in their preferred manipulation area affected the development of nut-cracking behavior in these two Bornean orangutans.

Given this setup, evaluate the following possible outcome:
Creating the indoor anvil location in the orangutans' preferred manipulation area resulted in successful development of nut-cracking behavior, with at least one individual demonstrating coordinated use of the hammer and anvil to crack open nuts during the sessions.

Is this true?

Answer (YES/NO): NO